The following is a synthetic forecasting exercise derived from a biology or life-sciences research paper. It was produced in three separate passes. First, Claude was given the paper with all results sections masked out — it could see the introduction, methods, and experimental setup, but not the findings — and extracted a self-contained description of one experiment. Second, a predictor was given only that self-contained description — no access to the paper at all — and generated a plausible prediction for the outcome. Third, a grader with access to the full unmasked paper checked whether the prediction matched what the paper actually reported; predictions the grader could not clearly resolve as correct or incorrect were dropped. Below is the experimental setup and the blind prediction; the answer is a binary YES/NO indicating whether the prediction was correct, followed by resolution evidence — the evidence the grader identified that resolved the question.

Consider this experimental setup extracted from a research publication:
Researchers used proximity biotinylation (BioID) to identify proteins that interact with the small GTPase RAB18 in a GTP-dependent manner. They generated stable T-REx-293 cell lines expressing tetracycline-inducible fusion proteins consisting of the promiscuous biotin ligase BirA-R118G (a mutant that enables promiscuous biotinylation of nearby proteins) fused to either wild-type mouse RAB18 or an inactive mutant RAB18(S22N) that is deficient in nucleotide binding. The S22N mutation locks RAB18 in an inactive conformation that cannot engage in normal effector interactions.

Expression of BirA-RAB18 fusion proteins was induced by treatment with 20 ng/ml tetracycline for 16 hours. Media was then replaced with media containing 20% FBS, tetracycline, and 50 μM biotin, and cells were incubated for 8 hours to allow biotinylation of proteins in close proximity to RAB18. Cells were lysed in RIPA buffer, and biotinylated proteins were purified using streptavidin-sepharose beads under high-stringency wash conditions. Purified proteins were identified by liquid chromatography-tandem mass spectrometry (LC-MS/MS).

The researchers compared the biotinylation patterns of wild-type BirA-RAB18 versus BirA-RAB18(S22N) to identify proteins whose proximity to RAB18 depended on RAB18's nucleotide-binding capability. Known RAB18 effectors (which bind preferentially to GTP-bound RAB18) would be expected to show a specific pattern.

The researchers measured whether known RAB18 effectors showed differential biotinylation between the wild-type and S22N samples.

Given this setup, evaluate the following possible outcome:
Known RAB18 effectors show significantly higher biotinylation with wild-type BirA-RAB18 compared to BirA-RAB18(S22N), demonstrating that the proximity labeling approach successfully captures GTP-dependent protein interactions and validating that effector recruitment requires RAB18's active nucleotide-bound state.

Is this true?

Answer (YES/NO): YES